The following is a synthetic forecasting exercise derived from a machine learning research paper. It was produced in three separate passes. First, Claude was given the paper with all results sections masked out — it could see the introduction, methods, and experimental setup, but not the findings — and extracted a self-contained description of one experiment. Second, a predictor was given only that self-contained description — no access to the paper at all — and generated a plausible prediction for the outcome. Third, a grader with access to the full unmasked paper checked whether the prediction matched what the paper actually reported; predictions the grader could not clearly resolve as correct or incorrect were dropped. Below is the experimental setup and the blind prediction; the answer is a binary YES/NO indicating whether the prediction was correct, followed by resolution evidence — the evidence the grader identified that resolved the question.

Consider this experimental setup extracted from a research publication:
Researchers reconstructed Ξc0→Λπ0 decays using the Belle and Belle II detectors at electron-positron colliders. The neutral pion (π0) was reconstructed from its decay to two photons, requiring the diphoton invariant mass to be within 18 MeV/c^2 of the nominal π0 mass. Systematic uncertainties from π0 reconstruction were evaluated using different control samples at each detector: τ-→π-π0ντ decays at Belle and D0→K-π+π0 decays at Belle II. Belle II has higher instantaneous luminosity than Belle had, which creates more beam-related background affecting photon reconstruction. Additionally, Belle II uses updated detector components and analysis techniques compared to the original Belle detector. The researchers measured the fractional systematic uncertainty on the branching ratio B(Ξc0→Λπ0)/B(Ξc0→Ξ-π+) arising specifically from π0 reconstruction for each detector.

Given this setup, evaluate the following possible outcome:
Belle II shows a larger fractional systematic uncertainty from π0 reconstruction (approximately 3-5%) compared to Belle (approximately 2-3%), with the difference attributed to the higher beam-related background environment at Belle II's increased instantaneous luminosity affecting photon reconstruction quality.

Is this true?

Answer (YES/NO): NO